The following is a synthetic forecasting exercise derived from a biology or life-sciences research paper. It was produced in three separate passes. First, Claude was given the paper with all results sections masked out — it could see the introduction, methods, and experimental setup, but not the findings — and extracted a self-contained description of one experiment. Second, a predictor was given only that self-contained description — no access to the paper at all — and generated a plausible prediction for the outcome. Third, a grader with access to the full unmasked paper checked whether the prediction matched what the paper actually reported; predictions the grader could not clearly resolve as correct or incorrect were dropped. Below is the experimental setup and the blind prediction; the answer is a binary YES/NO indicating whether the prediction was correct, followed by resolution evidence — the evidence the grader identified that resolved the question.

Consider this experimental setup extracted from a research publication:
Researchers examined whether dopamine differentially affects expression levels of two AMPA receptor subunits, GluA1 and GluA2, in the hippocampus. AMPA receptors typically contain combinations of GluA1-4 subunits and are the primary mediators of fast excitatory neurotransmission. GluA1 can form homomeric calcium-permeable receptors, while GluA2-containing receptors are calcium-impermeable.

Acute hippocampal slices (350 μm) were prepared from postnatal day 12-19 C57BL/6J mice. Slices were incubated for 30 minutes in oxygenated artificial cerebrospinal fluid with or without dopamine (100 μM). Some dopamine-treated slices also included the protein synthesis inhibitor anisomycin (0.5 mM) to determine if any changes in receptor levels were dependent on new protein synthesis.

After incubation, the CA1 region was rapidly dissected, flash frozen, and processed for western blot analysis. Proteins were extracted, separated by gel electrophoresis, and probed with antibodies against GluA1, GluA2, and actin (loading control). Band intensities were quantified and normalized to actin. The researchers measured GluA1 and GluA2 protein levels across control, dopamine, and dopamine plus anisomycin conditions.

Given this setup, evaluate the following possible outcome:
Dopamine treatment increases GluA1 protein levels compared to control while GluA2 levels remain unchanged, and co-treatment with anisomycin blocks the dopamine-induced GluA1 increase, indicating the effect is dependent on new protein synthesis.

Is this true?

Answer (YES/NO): NO